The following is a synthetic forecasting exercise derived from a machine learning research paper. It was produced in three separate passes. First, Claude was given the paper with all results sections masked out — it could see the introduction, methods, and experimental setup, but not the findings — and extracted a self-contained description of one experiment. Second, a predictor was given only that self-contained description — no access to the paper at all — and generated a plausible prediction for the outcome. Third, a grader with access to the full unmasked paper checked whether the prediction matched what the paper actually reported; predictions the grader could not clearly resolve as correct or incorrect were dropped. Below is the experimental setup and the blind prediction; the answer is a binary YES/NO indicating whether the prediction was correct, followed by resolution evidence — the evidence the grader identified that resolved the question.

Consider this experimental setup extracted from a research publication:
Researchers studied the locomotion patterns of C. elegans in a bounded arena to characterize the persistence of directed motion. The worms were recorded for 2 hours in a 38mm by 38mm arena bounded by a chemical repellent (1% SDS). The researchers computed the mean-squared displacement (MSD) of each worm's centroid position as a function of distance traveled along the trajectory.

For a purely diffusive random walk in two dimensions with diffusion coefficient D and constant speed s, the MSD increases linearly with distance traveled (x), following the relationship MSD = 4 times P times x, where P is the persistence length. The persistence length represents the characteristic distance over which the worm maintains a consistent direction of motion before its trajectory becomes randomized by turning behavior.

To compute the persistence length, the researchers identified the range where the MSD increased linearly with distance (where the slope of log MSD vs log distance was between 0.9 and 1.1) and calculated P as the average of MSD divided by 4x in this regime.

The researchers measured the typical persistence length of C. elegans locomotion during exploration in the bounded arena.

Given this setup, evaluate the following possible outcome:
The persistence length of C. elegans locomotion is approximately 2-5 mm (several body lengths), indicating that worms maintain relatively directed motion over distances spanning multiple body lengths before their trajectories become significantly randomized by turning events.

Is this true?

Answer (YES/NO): NO